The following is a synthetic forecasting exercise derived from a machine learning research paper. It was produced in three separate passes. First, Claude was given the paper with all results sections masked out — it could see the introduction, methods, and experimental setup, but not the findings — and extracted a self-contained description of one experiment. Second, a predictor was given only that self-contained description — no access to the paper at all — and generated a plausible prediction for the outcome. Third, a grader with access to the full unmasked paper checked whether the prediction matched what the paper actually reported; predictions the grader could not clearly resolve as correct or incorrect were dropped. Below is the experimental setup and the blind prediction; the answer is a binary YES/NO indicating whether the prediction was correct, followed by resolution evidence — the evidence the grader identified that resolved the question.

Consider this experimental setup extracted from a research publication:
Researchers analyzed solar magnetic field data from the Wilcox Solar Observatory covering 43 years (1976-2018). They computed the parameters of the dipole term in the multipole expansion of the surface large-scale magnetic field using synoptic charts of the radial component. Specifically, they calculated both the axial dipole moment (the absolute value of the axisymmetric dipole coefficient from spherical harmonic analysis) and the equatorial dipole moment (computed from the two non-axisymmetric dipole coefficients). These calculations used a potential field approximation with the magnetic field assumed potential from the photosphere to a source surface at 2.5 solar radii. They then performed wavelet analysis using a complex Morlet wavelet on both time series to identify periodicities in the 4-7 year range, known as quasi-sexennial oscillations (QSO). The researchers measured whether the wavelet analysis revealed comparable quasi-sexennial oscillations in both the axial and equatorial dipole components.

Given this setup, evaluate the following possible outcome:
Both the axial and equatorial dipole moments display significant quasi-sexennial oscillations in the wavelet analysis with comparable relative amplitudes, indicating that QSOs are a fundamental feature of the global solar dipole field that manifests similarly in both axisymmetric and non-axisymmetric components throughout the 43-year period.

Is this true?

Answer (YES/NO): NO